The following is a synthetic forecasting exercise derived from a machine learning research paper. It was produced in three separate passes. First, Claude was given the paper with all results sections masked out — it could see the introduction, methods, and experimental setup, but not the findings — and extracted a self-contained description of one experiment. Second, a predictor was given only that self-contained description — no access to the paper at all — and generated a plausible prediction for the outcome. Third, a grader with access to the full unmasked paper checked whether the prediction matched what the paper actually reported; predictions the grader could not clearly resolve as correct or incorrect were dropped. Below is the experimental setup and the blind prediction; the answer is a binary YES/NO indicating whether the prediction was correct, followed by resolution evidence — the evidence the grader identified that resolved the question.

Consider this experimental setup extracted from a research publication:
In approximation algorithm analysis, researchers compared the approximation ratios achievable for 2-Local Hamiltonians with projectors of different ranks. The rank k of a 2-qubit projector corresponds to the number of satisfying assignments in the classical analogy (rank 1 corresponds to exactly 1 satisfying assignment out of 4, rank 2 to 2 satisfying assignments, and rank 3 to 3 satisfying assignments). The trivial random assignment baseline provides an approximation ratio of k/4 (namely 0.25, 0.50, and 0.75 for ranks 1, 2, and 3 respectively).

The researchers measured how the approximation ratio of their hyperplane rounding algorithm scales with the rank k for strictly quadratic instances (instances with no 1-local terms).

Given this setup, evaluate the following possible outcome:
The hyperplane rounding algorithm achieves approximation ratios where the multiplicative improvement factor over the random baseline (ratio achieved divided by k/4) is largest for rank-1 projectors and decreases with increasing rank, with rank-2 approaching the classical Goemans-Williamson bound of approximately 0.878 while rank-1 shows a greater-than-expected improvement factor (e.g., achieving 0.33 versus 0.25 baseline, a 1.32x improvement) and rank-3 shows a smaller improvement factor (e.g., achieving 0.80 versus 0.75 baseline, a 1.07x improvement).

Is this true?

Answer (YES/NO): NO